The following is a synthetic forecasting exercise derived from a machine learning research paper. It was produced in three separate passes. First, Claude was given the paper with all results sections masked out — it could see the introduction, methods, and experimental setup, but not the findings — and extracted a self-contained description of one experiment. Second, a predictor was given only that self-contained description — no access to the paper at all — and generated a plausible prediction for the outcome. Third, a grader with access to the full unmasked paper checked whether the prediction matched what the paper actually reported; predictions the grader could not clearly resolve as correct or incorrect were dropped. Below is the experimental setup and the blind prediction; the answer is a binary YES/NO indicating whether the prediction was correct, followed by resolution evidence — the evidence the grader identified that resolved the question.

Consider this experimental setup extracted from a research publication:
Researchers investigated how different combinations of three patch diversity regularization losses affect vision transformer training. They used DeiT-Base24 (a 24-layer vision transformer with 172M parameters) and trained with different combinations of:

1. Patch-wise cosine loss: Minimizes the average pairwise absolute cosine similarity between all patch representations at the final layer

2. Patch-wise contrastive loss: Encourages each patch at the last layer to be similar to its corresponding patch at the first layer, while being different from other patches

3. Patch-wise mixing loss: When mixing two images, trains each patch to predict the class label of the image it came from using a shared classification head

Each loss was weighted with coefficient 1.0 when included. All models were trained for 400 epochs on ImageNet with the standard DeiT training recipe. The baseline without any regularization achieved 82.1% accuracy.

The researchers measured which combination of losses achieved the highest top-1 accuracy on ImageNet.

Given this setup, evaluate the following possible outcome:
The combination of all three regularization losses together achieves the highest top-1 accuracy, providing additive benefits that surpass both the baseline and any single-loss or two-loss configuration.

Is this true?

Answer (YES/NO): NO